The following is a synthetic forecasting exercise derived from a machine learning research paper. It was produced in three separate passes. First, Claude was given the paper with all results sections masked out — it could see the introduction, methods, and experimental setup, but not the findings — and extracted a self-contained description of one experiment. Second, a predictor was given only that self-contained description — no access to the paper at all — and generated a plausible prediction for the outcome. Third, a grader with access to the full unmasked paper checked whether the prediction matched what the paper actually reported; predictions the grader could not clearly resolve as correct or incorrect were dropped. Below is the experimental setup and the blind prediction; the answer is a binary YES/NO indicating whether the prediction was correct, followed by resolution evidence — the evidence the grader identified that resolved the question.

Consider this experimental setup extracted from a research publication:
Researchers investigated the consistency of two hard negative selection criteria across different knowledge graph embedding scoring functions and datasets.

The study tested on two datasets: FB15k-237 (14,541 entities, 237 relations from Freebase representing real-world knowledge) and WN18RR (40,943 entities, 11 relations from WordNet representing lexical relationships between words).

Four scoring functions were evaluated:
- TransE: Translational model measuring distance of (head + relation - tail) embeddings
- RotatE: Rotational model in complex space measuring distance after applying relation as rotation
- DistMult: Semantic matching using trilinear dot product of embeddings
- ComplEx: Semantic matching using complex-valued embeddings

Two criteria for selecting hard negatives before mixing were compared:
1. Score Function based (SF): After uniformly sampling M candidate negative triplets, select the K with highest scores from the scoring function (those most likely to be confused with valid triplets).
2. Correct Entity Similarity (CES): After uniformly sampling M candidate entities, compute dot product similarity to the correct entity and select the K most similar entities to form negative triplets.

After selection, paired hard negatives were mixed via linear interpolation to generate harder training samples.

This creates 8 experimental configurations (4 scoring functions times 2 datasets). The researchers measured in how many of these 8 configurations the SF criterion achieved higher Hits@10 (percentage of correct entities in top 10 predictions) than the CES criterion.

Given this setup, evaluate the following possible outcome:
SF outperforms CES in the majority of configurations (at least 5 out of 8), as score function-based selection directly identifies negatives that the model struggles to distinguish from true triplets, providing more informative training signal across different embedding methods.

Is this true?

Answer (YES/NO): YES